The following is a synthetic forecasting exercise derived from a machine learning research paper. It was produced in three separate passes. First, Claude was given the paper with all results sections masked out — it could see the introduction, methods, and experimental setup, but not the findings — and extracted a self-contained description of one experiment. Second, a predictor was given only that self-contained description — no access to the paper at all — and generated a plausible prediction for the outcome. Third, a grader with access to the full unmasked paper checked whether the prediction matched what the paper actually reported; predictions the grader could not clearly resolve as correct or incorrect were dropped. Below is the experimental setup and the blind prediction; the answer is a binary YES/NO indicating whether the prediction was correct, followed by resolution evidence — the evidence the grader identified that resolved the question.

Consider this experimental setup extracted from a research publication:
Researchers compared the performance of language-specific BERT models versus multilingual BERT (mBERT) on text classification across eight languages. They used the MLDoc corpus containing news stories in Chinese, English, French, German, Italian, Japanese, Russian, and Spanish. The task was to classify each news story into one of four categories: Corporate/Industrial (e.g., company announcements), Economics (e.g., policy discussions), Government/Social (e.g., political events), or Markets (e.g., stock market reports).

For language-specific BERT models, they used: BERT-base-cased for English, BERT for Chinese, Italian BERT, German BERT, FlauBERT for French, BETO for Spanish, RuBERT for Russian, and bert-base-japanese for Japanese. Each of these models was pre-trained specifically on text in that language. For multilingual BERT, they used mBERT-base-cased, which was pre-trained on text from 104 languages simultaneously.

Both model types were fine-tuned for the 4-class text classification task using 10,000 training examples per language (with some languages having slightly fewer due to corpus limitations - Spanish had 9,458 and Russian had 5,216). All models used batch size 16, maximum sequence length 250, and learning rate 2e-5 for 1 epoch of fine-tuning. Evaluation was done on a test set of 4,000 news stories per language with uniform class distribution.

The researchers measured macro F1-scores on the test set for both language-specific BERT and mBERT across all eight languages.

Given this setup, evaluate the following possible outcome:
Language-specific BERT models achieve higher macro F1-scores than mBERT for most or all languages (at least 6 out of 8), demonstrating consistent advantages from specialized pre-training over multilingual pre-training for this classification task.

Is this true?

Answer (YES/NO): YES